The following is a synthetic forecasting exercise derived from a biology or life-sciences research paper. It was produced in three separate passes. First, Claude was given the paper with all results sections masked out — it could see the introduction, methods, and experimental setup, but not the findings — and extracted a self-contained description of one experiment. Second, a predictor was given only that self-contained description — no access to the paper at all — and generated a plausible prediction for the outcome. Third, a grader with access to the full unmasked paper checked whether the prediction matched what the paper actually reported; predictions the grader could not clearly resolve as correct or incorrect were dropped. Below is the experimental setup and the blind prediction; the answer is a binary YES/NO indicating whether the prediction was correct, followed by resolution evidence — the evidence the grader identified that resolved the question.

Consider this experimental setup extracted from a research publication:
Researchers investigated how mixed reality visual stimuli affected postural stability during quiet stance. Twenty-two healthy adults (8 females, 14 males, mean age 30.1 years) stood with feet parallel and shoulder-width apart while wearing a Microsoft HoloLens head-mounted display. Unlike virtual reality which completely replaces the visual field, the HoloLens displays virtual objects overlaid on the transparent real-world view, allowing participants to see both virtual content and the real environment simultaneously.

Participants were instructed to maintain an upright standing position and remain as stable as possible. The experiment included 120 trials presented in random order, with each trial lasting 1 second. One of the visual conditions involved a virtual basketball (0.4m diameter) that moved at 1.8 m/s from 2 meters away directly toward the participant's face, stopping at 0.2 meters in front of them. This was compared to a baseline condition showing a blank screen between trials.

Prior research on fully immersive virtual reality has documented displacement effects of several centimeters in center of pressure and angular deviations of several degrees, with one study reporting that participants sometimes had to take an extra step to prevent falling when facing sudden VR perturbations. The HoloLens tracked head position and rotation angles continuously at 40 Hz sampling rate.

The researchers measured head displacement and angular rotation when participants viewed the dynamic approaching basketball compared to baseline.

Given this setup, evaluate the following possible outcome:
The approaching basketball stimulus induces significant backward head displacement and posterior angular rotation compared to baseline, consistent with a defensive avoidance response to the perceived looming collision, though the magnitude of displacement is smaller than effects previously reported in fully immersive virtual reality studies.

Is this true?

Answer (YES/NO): NO